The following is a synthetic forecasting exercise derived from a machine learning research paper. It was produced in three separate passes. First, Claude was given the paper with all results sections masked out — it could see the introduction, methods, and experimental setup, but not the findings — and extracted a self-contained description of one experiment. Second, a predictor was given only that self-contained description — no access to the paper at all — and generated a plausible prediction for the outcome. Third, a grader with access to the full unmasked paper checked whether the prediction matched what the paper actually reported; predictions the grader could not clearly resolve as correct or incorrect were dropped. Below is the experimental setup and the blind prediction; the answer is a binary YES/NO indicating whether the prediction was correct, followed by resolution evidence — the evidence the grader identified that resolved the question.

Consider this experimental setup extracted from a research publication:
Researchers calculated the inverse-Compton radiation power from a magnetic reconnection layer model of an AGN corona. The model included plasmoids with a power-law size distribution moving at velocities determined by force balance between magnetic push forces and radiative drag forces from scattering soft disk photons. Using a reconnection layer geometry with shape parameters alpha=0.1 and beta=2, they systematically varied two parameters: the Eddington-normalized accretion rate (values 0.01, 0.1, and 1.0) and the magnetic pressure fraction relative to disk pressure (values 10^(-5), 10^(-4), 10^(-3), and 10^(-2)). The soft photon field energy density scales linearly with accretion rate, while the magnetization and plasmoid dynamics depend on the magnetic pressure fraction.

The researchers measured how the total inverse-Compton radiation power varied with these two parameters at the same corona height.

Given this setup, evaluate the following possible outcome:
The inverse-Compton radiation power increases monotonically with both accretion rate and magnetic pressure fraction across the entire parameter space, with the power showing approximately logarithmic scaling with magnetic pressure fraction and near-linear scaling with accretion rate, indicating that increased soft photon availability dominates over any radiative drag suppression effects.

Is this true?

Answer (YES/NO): NO